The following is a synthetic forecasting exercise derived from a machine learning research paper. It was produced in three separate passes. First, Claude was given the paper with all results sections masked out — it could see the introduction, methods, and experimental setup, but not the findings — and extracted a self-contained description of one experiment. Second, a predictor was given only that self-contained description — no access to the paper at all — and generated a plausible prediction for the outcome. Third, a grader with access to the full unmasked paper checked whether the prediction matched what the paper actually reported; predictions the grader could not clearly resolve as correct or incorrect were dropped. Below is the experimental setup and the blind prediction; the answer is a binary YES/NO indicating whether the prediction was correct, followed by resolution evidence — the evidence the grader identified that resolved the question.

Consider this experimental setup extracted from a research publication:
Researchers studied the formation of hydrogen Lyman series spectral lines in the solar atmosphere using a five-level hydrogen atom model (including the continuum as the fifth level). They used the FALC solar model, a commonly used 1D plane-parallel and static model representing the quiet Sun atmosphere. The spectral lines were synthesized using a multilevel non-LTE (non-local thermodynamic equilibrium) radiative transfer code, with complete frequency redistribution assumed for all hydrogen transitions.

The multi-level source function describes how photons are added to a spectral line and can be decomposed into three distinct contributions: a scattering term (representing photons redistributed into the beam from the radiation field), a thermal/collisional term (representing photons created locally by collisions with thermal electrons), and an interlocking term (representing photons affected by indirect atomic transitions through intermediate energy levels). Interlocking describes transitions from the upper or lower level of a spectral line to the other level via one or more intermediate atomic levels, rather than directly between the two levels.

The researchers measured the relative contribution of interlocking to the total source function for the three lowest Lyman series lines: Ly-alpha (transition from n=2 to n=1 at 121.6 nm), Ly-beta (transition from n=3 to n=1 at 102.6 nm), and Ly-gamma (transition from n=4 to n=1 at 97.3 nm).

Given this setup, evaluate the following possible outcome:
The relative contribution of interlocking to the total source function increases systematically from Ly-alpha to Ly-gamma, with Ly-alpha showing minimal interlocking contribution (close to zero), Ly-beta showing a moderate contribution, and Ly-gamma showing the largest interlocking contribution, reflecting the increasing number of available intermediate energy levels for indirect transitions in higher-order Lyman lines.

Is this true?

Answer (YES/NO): YES